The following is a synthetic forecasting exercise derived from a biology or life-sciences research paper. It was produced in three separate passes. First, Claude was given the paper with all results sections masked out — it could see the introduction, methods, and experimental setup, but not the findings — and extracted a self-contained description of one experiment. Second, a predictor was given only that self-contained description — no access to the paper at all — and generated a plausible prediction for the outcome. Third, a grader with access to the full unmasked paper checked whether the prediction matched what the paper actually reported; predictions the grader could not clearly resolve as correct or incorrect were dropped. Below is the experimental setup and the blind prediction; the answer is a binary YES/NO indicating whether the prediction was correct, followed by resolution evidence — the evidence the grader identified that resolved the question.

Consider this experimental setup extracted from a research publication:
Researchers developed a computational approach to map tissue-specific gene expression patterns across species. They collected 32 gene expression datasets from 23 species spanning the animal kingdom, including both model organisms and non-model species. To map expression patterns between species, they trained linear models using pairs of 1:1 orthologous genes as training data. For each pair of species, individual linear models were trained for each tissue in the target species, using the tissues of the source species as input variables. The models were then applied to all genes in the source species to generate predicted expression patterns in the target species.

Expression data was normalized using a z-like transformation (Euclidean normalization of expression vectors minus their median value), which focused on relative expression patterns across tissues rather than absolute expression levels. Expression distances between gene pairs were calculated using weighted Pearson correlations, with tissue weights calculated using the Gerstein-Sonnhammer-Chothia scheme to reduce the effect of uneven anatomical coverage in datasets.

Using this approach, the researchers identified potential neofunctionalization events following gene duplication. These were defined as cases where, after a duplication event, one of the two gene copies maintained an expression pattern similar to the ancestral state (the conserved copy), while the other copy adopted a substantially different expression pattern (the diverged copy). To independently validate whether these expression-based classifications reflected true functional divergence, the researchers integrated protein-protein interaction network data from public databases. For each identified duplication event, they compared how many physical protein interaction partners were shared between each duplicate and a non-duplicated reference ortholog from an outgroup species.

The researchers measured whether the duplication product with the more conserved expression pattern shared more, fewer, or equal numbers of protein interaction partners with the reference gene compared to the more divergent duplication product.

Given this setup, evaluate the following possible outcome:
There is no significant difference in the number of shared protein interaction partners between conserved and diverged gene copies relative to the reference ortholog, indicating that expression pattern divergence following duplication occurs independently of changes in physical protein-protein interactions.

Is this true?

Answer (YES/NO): NO